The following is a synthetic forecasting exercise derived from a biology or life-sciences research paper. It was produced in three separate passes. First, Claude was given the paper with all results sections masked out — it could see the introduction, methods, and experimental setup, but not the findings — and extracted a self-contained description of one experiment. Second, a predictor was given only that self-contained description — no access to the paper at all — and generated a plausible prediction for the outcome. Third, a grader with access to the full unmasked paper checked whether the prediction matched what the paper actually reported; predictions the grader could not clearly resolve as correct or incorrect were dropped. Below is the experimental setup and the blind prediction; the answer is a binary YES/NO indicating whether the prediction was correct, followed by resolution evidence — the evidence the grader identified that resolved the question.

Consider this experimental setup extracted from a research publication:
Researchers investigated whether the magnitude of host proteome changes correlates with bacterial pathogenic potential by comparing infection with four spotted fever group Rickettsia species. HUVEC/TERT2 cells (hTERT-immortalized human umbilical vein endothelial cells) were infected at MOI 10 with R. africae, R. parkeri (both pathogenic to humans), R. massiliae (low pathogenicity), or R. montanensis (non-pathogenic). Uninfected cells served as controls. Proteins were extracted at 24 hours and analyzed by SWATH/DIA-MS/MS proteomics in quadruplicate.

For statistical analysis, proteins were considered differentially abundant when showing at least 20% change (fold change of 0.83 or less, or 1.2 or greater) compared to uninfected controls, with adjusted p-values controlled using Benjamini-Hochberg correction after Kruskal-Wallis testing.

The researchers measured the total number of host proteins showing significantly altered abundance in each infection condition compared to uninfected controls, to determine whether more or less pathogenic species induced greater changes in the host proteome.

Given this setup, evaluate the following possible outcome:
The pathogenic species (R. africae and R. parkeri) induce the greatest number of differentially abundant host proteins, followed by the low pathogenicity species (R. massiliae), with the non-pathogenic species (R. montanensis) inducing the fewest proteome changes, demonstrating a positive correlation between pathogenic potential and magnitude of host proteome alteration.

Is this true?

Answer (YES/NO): NO